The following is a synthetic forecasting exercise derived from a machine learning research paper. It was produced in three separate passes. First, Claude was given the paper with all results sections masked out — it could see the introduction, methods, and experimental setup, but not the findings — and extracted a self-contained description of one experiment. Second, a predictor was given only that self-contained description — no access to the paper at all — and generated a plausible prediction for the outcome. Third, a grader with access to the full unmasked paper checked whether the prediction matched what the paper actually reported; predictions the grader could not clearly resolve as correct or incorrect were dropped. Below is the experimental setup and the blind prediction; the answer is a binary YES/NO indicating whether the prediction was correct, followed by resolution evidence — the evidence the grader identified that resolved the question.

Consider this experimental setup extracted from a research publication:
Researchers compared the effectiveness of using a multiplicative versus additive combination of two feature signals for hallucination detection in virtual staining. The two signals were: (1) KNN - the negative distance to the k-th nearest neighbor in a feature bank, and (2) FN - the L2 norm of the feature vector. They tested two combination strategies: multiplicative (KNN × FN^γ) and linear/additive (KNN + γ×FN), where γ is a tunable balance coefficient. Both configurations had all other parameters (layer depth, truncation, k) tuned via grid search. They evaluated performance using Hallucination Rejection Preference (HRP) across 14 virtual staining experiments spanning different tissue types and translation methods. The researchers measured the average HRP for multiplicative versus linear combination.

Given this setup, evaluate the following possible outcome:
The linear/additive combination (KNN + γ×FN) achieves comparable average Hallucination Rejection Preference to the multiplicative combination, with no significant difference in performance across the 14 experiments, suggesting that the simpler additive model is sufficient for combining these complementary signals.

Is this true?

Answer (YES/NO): NO